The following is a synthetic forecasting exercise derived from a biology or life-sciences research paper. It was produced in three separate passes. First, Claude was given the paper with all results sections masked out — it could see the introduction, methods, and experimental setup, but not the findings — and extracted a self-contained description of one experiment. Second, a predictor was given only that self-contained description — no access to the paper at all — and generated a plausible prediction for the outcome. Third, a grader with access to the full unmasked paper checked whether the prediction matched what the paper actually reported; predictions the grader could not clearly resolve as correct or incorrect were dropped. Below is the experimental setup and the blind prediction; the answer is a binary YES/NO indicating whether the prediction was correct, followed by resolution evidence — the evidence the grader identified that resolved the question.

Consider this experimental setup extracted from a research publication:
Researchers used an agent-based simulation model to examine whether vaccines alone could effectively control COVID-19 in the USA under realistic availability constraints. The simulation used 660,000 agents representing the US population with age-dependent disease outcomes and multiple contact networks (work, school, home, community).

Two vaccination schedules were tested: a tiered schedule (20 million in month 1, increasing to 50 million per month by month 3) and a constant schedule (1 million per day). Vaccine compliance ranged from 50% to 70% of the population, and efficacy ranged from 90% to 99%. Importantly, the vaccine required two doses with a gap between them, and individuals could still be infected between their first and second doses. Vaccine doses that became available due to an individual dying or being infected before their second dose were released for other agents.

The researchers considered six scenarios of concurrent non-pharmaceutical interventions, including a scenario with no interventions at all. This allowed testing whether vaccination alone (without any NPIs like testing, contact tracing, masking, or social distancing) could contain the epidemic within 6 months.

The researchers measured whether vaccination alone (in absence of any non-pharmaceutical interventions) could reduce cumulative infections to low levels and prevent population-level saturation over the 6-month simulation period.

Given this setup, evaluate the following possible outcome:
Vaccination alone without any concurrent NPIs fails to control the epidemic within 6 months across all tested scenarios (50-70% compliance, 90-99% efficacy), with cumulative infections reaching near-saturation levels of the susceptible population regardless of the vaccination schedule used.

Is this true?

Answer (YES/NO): YES